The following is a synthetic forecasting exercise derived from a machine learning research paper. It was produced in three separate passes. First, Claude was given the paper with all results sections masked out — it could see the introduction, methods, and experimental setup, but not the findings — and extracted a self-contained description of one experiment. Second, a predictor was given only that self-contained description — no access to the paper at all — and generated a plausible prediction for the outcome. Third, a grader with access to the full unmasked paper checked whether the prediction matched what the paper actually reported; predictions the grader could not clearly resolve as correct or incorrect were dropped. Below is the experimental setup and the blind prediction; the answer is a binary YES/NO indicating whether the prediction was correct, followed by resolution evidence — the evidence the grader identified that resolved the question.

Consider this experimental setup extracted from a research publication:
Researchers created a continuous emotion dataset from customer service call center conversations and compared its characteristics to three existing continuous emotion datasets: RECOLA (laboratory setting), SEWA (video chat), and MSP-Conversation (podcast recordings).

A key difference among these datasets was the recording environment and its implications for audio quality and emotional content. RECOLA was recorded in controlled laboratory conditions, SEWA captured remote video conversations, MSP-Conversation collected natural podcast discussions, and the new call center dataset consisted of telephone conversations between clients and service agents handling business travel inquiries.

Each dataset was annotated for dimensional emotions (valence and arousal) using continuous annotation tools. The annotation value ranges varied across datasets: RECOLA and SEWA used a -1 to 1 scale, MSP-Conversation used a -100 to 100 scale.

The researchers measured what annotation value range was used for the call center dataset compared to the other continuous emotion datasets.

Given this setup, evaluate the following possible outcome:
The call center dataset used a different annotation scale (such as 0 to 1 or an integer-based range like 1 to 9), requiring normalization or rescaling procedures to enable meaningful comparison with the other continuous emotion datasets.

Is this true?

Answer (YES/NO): NO